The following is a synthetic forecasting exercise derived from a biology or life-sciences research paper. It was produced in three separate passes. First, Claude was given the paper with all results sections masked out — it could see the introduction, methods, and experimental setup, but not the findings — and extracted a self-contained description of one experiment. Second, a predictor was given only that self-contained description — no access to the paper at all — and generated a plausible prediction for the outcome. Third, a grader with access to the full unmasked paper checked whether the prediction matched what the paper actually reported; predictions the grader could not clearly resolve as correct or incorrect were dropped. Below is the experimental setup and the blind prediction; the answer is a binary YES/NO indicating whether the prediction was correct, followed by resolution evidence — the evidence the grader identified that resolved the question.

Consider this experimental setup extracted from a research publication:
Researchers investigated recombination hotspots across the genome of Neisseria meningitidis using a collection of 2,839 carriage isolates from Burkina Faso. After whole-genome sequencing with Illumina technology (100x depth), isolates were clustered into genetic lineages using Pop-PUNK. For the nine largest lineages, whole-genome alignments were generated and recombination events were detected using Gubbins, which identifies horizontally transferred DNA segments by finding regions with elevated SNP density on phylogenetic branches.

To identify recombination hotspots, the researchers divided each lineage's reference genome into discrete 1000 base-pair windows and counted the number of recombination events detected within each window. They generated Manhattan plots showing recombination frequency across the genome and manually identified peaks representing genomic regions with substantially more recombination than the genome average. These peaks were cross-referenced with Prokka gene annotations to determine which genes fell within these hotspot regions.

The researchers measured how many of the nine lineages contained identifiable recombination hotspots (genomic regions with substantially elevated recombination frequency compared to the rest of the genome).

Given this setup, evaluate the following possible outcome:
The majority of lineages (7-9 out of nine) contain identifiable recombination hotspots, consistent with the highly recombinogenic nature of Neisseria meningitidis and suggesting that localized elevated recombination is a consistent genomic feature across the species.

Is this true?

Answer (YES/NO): YES